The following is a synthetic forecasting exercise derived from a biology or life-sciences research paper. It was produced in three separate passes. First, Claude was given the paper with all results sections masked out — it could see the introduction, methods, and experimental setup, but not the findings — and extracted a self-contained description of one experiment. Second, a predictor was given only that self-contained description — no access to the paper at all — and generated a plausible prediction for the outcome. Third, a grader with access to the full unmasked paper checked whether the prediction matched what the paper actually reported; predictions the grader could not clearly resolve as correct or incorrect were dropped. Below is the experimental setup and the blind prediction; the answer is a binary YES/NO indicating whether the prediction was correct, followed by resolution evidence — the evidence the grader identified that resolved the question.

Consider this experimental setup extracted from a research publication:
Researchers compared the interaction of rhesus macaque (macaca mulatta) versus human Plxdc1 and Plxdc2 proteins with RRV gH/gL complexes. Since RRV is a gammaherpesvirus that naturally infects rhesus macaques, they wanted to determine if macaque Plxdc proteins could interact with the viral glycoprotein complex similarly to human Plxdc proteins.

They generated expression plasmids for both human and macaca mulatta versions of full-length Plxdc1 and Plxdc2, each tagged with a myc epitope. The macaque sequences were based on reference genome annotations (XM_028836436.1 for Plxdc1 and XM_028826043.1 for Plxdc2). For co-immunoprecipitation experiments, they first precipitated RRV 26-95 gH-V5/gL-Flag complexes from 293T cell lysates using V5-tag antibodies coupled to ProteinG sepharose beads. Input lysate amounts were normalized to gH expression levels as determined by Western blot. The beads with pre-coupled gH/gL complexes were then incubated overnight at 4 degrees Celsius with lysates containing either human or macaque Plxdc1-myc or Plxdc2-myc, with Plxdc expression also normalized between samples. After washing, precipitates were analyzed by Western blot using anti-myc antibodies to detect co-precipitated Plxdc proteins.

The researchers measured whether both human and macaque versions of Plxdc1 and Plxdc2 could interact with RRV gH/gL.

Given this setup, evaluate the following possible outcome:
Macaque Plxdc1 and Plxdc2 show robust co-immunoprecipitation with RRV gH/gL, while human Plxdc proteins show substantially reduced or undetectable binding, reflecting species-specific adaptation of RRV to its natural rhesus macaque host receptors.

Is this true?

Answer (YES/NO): NO